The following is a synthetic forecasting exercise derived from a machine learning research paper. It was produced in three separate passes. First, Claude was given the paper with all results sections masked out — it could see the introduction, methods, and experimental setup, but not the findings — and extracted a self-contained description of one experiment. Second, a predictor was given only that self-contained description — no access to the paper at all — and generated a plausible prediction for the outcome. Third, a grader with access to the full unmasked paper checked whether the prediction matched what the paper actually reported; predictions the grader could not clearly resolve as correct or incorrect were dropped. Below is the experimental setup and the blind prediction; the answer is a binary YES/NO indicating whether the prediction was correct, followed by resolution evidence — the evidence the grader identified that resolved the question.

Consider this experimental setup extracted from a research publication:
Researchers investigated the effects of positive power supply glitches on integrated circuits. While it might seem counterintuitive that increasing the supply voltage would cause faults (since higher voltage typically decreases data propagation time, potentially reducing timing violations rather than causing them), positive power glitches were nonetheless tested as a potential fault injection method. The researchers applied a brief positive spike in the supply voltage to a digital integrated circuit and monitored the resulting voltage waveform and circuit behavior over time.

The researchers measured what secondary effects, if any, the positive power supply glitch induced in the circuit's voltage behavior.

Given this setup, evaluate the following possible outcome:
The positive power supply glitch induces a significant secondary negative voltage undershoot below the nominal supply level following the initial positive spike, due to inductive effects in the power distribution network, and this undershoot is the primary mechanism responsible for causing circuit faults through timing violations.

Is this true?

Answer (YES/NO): NO